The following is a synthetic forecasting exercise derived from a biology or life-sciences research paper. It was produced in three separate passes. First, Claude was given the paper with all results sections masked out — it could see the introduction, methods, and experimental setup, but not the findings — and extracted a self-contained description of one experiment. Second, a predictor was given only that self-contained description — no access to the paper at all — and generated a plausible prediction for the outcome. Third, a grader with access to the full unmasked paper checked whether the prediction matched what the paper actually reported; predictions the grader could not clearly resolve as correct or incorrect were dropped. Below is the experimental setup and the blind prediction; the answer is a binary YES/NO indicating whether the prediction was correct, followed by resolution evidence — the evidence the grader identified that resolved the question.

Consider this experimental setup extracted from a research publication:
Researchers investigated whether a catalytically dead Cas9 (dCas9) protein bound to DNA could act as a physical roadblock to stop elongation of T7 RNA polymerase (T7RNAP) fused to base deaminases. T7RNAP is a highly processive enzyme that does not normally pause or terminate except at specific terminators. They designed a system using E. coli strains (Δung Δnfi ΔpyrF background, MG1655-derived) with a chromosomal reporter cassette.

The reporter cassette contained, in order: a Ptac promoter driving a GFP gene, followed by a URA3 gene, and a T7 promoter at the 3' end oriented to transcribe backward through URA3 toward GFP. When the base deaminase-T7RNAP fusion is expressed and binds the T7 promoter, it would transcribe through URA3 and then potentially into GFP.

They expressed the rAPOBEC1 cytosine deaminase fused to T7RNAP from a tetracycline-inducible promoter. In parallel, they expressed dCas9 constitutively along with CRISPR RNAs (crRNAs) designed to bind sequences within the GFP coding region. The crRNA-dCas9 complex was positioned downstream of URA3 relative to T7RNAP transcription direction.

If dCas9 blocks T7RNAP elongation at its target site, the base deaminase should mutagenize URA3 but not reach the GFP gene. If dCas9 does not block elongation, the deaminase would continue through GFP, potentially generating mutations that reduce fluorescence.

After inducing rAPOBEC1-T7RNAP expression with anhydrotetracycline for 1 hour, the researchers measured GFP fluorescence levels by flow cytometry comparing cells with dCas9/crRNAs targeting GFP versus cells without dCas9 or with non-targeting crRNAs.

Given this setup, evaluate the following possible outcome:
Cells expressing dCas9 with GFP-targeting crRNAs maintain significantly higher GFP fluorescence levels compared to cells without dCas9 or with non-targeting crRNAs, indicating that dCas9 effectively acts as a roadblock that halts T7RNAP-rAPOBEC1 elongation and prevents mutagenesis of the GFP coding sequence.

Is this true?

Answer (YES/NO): NO